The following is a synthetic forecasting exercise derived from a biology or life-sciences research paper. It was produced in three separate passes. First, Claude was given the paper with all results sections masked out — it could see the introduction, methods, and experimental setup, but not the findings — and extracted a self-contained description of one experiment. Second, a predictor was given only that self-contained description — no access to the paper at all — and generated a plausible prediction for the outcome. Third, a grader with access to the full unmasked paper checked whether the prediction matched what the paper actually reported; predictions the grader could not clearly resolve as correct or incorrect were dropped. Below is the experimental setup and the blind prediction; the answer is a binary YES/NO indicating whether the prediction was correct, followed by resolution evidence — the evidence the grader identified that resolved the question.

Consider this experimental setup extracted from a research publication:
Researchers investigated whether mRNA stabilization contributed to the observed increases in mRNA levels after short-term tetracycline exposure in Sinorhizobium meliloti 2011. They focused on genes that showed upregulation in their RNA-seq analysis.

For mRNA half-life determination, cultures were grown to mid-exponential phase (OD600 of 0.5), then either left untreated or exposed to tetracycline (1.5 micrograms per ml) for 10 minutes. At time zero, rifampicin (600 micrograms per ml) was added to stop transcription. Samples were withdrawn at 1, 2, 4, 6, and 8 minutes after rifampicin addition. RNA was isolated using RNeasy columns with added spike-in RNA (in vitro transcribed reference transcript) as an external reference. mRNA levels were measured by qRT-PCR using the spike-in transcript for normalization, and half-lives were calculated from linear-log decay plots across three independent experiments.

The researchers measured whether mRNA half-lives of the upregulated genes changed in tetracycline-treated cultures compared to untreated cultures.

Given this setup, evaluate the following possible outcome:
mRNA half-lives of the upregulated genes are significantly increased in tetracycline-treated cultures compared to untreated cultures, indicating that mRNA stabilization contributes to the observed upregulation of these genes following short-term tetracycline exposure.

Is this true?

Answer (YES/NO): YES